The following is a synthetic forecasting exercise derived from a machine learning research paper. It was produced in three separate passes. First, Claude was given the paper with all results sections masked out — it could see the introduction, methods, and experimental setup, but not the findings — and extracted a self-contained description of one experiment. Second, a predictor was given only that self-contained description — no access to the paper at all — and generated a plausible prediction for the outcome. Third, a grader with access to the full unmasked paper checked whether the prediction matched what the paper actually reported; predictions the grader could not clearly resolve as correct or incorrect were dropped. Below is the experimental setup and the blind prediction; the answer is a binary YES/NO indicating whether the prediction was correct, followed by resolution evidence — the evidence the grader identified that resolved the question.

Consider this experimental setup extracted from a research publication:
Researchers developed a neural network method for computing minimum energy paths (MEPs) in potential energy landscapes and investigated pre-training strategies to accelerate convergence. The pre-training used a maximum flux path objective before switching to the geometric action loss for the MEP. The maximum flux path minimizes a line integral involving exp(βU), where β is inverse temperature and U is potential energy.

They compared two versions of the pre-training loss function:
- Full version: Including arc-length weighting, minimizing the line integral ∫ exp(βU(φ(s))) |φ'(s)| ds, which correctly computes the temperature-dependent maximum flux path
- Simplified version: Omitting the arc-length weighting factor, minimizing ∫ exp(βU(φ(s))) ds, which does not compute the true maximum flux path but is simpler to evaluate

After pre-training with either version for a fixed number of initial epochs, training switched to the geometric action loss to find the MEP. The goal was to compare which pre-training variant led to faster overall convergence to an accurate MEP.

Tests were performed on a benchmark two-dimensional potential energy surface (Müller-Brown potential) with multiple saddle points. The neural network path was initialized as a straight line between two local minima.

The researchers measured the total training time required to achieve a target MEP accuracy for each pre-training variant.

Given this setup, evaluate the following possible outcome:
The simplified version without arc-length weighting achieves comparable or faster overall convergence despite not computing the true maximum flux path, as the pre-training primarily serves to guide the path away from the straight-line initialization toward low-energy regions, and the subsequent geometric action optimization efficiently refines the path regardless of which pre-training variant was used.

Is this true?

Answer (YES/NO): YES